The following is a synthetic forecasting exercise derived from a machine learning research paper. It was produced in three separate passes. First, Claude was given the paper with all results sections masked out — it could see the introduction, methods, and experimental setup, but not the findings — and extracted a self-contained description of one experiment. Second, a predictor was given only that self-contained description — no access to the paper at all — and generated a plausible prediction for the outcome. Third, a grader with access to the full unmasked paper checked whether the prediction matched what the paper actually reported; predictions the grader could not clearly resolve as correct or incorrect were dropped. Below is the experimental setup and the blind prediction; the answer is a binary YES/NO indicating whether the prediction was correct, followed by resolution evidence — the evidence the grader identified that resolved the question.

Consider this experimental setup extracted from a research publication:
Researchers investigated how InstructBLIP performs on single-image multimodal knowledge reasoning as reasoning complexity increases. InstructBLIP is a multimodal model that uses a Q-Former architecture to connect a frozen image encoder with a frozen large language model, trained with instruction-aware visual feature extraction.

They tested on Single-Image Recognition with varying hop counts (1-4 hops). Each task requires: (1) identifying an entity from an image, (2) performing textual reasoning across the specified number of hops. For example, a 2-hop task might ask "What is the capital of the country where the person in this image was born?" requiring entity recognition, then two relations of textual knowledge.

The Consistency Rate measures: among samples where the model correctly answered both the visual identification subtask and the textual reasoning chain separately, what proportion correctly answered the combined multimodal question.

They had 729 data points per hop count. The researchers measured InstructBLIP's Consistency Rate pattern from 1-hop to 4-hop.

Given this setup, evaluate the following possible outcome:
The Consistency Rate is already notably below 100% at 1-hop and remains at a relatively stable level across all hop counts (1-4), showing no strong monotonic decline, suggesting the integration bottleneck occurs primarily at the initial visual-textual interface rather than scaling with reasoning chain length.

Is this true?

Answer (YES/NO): YES